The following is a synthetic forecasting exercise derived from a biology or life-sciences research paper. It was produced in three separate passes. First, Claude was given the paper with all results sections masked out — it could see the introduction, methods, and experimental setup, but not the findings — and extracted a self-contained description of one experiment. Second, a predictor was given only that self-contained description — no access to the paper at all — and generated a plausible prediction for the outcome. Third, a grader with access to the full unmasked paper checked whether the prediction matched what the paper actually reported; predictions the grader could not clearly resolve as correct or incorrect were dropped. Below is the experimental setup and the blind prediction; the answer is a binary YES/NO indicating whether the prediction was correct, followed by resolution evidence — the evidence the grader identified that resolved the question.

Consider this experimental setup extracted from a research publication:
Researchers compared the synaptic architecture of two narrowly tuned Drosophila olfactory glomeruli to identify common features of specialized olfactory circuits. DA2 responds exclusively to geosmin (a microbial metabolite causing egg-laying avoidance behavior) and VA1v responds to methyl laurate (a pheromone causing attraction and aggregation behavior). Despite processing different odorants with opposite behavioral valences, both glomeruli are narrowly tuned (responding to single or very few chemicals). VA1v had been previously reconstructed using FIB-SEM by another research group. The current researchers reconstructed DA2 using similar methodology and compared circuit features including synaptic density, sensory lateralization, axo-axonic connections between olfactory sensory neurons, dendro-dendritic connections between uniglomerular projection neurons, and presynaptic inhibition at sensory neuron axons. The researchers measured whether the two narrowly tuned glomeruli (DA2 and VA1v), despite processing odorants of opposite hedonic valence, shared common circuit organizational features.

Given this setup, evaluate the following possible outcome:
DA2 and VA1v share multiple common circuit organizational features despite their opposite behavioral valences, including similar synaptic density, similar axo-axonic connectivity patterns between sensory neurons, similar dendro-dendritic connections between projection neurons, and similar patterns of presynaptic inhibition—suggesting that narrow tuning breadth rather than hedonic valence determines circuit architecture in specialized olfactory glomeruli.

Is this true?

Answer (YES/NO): YES